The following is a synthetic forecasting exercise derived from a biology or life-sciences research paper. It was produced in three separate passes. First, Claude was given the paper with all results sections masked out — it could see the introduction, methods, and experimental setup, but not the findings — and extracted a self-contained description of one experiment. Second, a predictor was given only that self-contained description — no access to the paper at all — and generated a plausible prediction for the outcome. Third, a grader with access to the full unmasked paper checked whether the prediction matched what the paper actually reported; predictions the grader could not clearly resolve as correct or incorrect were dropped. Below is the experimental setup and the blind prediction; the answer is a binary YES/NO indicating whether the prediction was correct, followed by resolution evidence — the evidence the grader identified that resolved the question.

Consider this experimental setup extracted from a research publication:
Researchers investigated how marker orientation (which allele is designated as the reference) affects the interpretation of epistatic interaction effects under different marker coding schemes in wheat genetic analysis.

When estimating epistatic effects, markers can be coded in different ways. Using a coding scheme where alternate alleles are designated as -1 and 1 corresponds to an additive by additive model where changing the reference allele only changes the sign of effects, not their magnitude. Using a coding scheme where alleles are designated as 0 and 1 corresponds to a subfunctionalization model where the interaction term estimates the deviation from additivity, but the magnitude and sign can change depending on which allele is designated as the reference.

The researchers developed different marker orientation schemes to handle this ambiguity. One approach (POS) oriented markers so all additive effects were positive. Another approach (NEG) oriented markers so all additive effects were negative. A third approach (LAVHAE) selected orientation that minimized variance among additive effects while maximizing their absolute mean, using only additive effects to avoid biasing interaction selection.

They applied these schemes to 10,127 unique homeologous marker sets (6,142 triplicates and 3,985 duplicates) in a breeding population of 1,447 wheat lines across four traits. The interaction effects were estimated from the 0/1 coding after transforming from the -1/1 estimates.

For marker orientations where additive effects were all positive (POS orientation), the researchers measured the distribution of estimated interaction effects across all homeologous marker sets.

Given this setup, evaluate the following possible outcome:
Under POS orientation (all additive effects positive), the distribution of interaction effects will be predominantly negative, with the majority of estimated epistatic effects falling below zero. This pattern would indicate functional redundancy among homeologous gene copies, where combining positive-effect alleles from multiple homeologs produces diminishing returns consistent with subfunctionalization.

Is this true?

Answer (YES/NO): NO